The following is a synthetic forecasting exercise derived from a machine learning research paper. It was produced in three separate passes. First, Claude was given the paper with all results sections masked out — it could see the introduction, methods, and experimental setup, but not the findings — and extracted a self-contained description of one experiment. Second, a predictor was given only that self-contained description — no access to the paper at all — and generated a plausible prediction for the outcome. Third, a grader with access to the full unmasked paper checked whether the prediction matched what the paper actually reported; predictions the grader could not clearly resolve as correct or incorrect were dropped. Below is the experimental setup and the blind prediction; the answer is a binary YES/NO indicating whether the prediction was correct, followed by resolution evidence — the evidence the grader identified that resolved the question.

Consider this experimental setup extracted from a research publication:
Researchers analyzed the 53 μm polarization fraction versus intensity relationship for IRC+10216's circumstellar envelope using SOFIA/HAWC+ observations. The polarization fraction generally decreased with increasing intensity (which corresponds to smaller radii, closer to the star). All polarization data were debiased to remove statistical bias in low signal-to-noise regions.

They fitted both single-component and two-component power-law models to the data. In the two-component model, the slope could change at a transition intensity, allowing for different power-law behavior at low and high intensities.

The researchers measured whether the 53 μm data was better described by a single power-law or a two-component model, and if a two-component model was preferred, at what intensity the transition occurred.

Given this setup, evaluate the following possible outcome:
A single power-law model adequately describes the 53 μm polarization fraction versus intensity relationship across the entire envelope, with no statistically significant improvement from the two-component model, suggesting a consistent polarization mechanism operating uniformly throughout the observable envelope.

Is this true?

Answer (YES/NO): NO